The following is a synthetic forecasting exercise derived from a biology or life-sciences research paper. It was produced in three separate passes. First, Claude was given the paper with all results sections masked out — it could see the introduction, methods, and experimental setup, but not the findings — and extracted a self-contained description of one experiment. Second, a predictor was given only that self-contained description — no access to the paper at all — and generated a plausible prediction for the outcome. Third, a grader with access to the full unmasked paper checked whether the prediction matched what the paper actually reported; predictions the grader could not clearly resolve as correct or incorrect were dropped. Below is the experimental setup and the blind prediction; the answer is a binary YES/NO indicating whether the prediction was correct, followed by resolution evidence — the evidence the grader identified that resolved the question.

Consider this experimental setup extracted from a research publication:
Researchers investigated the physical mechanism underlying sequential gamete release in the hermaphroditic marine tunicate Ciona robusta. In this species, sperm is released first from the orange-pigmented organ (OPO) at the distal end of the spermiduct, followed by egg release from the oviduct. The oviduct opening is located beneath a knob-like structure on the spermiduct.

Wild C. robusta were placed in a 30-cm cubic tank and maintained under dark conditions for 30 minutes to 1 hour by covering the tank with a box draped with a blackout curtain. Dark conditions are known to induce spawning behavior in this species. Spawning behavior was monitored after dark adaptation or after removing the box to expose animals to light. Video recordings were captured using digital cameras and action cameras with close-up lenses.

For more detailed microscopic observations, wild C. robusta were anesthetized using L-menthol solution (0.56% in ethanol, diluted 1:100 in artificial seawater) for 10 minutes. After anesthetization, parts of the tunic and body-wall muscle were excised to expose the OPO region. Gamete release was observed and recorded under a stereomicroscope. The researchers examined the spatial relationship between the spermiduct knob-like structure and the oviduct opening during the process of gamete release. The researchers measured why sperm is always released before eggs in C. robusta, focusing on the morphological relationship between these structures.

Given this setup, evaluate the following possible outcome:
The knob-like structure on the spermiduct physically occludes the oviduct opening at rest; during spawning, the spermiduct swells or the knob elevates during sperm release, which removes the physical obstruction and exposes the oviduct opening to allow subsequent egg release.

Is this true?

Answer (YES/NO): NO